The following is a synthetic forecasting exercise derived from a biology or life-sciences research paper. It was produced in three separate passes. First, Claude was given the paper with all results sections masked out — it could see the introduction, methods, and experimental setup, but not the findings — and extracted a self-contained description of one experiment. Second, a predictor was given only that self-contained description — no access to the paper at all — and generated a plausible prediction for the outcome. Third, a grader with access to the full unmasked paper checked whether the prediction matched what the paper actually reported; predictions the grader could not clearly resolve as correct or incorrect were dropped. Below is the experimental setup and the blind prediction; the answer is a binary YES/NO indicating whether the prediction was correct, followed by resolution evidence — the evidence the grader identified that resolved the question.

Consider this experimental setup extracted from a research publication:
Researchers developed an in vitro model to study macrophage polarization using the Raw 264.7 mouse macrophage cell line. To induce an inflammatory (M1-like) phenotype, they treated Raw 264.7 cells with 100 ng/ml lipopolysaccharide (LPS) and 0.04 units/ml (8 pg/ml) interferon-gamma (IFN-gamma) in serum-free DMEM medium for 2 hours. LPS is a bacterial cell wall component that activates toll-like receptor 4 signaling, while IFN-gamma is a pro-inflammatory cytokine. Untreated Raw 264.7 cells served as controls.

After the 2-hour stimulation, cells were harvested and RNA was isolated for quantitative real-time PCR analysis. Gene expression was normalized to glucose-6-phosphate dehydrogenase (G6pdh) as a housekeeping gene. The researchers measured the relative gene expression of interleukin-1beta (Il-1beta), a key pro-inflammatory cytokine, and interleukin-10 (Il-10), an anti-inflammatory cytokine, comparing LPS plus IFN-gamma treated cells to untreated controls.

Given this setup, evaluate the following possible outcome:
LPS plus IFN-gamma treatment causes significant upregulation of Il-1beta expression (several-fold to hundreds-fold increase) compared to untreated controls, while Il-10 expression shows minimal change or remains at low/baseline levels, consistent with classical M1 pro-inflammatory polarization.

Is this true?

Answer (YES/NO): YES